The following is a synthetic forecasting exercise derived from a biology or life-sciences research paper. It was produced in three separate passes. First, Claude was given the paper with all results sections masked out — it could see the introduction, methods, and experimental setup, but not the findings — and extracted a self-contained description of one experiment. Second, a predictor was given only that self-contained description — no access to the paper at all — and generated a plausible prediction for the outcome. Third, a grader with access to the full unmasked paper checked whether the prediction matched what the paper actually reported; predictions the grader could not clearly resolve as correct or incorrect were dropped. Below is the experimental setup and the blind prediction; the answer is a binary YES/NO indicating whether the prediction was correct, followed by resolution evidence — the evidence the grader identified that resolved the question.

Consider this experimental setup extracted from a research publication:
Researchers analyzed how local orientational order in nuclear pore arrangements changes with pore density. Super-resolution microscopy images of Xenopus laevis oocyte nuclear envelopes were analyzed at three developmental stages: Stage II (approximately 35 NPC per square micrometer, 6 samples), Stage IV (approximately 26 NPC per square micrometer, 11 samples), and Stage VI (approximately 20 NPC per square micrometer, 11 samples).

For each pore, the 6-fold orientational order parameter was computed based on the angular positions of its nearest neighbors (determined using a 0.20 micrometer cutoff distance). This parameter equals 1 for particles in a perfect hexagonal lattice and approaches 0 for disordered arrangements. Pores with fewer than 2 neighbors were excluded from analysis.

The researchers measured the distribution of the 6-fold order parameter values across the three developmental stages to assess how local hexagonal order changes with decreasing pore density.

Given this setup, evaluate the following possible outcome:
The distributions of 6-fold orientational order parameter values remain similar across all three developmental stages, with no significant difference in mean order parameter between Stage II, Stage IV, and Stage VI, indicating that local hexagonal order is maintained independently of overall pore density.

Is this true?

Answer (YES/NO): NO